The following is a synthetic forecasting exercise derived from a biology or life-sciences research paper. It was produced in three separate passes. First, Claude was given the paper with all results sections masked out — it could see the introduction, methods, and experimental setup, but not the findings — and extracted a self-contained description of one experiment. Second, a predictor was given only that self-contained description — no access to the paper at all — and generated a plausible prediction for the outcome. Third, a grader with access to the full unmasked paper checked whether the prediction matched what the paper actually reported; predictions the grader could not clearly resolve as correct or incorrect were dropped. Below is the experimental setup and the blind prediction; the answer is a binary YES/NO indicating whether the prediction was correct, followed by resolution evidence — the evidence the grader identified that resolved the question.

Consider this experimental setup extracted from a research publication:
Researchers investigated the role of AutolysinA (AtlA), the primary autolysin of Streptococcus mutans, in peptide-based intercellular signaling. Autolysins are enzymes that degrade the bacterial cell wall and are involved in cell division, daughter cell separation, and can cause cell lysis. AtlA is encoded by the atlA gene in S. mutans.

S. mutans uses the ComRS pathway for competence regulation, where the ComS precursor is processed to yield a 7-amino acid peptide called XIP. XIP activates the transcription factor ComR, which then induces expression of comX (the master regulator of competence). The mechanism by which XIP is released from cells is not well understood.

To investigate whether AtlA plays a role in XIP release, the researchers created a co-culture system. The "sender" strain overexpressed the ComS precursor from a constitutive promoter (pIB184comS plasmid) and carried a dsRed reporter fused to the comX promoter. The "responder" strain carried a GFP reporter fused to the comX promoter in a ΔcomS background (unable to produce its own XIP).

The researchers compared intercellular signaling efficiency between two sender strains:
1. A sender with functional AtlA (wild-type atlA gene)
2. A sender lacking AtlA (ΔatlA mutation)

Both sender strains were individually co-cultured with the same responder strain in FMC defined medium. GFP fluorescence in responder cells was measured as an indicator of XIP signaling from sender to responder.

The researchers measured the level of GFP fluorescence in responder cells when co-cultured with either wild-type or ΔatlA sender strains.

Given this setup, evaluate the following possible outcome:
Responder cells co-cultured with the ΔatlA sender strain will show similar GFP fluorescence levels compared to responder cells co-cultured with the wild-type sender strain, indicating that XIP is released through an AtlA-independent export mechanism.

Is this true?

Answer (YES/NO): NO